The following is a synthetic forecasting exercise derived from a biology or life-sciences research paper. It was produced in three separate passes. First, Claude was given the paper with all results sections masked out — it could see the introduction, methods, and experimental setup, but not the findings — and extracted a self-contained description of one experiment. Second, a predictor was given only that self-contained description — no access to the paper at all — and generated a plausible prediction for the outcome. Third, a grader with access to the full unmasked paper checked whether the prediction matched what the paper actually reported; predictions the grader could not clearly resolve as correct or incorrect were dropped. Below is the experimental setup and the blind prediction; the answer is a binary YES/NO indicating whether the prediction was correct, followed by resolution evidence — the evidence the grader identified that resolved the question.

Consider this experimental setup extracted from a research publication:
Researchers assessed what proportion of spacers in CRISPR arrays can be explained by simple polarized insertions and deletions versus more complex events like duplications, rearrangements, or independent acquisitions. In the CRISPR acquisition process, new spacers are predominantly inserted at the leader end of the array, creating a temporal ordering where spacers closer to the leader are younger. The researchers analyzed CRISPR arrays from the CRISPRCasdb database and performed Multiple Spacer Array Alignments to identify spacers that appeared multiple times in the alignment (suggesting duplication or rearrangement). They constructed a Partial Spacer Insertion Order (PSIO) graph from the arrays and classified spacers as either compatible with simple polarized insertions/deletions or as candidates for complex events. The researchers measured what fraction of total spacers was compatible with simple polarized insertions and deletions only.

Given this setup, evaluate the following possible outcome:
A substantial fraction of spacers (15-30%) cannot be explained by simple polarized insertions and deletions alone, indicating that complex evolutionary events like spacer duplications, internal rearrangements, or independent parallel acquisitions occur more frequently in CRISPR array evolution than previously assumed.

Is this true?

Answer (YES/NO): NO